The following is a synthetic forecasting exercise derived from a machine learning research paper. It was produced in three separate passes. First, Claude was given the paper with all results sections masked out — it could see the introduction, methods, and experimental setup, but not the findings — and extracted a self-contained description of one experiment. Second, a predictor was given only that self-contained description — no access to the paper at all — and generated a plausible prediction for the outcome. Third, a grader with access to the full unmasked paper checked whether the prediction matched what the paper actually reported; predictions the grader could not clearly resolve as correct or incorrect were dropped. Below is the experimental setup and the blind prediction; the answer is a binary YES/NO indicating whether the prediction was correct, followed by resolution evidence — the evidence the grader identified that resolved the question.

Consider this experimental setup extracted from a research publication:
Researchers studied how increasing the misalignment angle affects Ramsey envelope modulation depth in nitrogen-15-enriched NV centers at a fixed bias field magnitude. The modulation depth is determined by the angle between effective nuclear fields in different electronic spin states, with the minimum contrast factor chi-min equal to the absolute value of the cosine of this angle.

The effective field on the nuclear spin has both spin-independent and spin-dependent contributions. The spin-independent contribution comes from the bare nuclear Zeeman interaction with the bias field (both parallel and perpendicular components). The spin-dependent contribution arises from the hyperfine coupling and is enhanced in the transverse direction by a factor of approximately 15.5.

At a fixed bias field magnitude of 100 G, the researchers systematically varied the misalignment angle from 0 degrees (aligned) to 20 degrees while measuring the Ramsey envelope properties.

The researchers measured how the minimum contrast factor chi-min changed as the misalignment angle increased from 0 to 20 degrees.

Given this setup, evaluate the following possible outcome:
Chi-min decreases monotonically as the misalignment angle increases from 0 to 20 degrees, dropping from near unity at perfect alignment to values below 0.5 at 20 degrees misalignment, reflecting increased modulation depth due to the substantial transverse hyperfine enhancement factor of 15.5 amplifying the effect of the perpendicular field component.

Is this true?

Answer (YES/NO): NO